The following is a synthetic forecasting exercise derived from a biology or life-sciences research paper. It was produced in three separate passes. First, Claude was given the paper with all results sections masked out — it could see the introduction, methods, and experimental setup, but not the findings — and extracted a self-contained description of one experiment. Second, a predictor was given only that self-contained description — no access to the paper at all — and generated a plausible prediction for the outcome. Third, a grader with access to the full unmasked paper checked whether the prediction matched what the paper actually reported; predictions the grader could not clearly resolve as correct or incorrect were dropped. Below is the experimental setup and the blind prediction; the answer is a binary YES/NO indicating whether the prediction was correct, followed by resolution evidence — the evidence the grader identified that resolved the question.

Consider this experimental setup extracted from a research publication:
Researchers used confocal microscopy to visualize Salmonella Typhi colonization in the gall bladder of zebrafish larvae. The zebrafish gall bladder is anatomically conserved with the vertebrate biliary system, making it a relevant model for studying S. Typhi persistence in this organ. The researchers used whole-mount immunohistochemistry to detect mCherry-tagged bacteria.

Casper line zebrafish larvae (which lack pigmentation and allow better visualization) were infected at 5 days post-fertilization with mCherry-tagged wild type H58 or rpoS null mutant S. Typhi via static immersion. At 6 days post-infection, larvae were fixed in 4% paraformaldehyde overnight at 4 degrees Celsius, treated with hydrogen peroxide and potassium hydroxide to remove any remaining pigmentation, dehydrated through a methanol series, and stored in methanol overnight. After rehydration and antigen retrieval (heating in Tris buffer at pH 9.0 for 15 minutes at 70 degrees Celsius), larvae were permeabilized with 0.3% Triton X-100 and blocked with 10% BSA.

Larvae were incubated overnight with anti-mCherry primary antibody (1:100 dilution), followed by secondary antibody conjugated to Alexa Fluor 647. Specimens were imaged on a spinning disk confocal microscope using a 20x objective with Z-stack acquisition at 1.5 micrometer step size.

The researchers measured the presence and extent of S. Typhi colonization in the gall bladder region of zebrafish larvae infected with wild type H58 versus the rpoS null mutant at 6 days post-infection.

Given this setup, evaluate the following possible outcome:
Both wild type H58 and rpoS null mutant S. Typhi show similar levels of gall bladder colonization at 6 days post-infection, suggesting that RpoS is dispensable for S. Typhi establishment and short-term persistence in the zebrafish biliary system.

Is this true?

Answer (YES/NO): NO